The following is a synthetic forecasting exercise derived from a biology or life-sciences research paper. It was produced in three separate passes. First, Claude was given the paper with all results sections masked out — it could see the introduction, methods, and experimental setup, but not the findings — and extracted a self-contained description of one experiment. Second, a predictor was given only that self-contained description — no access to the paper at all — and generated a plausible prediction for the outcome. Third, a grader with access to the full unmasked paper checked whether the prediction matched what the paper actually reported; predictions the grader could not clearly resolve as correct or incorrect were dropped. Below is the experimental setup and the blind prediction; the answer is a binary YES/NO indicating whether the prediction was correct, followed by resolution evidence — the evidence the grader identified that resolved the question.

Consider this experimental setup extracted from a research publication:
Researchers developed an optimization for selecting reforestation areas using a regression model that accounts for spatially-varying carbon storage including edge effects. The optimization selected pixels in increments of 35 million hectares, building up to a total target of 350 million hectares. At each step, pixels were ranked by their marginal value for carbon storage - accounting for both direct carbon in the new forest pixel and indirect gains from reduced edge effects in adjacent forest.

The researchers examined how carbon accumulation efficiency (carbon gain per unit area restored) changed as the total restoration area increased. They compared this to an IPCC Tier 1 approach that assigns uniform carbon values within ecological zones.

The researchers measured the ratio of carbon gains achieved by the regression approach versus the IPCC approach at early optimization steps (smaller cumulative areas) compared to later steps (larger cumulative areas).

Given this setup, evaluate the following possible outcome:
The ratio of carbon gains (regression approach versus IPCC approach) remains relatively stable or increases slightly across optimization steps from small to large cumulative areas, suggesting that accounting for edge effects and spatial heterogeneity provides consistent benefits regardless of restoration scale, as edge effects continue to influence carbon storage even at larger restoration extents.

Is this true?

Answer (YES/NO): NO